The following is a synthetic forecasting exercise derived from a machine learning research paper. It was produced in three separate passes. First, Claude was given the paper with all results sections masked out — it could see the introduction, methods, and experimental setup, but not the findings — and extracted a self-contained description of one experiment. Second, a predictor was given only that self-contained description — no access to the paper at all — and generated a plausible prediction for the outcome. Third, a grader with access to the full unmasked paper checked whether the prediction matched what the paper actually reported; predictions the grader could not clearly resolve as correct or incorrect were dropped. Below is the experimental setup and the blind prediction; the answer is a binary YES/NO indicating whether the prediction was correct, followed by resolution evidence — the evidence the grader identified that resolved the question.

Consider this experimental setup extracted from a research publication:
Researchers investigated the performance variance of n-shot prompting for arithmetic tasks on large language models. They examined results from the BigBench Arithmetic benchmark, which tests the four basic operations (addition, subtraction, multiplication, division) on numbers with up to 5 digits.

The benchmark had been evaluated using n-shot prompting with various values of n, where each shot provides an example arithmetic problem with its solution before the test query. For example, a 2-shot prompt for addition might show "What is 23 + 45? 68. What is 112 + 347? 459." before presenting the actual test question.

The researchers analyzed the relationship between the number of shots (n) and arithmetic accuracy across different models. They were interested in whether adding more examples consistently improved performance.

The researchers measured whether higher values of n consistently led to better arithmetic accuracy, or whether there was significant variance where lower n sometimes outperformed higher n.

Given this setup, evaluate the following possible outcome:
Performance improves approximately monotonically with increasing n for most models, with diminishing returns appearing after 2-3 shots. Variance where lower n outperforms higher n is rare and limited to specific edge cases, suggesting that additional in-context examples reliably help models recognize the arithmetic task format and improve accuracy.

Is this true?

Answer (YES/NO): NO